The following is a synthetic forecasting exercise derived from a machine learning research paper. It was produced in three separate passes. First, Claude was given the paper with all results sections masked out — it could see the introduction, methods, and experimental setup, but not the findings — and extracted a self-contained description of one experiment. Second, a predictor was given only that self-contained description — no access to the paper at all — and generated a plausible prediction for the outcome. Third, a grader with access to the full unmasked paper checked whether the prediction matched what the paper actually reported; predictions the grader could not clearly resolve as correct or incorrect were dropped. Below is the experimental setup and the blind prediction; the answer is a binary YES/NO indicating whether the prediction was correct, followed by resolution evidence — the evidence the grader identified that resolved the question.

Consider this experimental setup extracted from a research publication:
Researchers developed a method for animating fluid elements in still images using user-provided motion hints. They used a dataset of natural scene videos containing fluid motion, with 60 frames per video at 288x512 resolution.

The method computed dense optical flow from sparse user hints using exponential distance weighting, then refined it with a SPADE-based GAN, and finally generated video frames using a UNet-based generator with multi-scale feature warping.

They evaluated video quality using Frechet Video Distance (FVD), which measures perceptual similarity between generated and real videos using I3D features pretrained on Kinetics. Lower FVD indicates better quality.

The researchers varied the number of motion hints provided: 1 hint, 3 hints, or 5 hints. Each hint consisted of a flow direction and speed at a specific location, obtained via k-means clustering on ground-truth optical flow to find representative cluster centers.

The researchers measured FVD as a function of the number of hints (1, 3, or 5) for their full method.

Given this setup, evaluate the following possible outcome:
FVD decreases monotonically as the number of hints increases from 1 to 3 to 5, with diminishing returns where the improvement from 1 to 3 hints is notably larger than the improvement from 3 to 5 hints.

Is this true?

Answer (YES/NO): YES